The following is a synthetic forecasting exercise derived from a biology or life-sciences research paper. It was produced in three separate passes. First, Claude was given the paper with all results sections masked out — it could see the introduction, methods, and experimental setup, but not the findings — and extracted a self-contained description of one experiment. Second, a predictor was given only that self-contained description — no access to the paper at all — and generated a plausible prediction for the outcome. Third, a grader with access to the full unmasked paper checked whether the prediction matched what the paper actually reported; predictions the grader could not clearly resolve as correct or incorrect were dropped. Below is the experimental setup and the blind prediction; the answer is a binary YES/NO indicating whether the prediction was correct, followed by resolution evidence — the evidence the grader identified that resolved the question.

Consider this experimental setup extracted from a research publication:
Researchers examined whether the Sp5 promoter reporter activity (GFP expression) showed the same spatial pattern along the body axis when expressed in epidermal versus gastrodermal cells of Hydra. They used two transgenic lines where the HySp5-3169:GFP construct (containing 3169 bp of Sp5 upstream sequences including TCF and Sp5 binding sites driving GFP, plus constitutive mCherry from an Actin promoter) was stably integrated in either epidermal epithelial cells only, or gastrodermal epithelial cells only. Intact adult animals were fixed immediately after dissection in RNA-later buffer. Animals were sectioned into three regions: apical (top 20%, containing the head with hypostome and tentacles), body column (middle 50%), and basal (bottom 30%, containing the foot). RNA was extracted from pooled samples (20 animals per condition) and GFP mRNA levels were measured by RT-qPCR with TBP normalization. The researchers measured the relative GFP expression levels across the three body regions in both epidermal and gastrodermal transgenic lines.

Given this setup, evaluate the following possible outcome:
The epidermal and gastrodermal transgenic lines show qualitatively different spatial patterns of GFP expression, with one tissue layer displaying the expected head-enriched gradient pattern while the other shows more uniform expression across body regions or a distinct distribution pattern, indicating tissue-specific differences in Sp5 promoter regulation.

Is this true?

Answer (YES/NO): YES